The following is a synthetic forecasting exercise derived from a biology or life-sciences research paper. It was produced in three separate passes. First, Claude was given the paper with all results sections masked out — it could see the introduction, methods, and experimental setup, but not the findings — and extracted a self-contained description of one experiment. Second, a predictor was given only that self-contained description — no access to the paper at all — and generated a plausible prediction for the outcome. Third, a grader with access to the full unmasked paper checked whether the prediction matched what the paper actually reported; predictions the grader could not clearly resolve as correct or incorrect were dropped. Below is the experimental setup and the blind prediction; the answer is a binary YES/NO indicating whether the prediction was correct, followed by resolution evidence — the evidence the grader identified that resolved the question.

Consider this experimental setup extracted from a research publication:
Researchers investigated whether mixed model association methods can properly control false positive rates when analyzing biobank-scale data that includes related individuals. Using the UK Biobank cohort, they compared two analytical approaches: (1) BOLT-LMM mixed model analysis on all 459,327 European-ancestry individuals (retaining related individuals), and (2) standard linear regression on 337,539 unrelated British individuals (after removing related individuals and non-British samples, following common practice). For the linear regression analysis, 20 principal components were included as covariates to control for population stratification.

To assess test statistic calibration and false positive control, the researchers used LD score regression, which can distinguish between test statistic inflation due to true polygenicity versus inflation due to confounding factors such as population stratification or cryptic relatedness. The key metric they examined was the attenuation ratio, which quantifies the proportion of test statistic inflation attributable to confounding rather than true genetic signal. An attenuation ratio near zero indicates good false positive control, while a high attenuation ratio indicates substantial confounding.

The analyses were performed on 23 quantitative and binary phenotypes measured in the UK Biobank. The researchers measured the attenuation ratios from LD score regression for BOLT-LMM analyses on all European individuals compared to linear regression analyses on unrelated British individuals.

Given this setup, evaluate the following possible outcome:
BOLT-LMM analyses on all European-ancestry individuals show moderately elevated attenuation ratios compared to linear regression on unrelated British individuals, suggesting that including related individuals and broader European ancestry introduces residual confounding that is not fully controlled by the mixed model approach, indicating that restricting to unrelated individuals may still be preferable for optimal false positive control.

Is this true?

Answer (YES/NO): NO